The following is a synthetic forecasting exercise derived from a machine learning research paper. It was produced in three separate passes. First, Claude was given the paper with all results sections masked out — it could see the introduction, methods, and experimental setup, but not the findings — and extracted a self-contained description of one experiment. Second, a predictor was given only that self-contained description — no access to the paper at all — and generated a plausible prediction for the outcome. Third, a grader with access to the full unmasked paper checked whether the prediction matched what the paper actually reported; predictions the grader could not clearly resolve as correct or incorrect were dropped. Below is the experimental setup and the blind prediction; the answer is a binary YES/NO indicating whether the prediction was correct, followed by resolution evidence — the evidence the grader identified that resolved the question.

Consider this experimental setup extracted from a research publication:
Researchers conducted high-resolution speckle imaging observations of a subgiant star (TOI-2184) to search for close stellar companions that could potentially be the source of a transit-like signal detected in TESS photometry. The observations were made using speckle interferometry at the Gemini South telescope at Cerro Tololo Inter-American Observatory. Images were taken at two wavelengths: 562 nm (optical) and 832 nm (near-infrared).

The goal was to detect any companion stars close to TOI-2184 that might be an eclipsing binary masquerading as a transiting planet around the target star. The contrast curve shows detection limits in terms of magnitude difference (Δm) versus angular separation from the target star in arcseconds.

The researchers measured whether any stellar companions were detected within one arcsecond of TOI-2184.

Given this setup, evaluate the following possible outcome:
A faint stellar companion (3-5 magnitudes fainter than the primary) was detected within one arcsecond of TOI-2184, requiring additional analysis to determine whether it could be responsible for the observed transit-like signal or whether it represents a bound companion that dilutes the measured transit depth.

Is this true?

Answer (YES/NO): NO